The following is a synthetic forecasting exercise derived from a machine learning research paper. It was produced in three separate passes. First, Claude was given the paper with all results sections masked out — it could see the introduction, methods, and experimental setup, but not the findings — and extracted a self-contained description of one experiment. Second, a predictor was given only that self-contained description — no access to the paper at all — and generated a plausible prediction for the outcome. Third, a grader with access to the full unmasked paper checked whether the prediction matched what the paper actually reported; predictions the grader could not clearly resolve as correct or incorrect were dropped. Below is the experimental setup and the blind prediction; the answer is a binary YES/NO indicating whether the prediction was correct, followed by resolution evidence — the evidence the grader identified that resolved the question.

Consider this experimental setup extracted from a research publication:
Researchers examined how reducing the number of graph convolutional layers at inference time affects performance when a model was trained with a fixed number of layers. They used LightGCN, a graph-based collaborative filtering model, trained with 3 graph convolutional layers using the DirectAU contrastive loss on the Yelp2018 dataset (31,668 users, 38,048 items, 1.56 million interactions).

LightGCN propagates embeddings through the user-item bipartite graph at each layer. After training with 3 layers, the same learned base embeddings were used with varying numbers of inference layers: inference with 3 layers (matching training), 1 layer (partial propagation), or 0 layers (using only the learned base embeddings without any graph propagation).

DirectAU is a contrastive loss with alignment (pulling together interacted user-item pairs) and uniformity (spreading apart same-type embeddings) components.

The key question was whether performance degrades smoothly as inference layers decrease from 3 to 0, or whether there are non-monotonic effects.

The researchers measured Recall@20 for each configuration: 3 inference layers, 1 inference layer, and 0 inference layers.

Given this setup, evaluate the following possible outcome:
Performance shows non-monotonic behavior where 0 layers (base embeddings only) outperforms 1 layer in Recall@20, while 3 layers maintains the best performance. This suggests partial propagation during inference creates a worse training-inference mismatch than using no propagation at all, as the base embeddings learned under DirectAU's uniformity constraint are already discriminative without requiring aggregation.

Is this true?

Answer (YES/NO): NO